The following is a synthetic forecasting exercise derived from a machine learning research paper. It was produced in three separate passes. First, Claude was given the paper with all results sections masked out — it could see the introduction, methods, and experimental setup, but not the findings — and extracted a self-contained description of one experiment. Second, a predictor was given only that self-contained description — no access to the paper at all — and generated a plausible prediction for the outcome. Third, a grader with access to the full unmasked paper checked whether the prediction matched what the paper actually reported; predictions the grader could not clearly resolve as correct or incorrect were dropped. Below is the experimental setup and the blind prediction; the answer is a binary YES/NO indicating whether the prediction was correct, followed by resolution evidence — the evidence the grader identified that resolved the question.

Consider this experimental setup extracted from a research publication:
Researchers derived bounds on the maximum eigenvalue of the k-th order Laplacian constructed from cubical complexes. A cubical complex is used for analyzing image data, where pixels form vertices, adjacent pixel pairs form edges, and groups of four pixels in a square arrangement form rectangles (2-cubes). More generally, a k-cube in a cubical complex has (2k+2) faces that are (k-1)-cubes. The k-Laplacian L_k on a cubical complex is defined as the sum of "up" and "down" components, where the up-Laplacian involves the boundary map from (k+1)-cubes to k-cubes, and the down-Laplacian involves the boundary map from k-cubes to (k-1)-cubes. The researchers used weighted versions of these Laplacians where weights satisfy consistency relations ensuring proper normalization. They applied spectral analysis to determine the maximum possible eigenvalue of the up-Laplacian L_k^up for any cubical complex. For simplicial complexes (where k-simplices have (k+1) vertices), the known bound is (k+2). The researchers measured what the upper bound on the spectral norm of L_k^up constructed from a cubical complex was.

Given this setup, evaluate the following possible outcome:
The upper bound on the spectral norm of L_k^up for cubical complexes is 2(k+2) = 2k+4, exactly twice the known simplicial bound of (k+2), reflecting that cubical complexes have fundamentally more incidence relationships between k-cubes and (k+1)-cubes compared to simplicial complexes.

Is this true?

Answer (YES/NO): NO